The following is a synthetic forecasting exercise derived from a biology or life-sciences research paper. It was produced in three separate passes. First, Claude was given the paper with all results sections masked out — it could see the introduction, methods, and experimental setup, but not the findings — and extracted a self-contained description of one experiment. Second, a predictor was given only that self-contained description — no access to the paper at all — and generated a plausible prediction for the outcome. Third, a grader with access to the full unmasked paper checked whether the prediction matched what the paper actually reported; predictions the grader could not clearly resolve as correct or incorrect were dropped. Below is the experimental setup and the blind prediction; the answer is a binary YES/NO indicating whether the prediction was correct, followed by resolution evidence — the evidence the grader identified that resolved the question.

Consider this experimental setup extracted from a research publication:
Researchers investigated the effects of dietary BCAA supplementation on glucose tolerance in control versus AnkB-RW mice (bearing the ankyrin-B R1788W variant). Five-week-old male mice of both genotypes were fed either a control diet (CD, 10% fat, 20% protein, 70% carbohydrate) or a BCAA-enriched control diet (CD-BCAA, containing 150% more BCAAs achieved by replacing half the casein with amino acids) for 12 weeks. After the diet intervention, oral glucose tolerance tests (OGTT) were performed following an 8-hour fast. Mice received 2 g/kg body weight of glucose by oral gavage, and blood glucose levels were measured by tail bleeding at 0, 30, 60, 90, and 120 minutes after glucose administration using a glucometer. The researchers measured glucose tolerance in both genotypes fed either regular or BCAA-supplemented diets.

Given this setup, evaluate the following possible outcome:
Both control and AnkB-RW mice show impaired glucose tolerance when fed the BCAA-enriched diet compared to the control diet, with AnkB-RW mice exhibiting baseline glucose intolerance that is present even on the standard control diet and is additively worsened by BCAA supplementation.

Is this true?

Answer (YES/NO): YES